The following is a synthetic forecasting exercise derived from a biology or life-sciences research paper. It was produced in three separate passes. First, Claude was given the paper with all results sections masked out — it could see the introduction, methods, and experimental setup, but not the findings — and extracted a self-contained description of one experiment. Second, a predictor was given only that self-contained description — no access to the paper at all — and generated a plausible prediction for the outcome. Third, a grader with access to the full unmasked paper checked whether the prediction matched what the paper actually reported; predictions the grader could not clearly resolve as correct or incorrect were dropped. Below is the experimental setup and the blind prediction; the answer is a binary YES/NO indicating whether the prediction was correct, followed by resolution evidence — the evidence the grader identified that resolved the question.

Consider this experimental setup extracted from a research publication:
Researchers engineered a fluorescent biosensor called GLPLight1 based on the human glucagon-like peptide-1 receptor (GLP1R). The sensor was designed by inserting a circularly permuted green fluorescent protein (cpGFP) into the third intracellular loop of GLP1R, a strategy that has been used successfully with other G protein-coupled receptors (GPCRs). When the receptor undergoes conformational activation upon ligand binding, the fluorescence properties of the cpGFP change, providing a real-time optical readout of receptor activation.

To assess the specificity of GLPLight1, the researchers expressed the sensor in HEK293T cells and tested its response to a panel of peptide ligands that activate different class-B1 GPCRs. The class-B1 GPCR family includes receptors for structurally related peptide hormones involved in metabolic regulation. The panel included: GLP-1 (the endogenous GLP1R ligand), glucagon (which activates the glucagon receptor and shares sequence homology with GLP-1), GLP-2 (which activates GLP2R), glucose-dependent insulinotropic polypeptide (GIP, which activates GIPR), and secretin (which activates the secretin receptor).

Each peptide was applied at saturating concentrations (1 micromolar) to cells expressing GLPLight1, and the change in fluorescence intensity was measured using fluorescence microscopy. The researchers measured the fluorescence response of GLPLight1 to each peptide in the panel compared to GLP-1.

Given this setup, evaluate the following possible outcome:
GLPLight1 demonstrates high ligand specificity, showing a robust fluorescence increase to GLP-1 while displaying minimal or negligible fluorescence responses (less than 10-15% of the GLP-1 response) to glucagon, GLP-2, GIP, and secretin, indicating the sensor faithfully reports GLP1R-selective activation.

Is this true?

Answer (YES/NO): NO